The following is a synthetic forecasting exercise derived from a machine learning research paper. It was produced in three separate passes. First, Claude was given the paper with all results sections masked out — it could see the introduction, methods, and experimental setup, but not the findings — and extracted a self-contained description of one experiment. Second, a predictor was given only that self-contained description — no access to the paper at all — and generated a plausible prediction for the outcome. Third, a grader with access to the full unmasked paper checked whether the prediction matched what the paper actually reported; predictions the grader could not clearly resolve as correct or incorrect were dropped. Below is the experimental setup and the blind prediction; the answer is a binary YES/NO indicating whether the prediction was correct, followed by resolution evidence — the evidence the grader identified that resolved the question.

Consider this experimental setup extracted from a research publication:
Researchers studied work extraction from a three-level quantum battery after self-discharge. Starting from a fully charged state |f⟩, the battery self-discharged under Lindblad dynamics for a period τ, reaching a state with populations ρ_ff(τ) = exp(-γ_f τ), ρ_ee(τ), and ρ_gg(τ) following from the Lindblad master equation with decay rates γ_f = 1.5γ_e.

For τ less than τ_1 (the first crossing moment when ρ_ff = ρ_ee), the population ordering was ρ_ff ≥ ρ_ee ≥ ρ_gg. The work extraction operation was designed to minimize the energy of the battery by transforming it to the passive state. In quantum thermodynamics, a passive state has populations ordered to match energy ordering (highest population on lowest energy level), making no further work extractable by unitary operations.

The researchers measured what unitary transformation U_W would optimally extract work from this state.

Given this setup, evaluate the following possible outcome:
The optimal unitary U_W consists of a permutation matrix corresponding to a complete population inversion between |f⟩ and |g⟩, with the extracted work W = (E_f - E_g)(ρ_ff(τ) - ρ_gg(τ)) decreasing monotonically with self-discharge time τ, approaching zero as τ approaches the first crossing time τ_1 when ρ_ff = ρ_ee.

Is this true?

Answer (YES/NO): NO